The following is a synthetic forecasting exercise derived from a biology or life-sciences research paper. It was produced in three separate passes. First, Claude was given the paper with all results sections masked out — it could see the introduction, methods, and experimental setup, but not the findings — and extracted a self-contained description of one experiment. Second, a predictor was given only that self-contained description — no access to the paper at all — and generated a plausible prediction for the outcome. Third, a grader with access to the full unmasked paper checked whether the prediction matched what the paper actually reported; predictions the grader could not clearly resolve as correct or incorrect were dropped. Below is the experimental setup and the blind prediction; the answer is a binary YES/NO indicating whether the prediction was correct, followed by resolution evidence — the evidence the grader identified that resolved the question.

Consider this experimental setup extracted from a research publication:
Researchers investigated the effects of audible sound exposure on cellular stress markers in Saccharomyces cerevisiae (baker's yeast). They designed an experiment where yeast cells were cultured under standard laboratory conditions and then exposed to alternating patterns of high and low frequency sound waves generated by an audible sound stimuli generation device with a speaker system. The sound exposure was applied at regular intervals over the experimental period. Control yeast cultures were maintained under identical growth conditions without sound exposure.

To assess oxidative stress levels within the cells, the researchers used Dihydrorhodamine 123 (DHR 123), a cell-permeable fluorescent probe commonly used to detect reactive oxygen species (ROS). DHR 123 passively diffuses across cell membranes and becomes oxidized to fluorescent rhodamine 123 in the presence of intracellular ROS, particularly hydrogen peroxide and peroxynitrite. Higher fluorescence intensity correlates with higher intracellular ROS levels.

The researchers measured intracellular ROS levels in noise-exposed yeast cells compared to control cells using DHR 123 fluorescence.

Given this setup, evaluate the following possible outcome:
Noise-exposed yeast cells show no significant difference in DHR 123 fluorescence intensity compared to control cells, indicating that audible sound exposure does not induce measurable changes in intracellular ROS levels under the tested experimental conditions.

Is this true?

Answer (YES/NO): NO